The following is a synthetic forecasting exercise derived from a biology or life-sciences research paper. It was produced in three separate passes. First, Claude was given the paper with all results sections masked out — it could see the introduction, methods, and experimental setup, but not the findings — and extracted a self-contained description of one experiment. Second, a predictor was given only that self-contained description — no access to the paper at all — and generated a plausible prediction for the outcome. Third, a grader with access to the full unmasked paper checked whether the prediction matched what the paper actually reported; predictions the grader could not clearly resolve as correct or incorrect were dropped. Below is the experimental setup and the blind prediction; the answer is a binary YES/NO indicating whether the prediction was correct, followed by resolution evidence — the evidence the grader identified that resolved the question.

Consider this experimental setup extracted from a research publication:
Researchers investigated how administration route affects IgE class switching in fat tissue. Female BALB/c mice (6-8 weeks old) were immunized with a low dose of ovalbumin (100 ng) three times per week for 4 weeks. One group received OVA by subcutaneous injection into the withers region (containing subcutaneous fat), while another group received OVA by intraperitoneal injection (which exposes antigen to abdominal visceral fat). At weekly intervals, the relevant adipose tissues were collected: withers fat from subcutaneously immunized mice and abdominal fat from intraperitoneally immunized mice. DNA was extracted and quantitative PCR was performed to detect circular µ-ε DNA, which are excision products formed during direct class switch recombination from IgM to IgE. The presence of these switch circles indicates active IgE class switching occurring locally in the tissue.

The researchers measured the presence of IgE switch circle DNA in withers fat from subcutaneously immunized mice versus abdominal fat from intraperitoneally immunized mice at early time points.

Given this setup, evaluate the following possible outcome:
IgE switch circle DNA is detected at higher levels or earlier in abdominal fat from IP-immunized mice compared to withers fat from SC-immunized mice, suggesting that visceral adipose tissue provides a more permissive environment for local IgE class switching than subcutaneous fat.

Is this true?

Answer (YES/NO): NO